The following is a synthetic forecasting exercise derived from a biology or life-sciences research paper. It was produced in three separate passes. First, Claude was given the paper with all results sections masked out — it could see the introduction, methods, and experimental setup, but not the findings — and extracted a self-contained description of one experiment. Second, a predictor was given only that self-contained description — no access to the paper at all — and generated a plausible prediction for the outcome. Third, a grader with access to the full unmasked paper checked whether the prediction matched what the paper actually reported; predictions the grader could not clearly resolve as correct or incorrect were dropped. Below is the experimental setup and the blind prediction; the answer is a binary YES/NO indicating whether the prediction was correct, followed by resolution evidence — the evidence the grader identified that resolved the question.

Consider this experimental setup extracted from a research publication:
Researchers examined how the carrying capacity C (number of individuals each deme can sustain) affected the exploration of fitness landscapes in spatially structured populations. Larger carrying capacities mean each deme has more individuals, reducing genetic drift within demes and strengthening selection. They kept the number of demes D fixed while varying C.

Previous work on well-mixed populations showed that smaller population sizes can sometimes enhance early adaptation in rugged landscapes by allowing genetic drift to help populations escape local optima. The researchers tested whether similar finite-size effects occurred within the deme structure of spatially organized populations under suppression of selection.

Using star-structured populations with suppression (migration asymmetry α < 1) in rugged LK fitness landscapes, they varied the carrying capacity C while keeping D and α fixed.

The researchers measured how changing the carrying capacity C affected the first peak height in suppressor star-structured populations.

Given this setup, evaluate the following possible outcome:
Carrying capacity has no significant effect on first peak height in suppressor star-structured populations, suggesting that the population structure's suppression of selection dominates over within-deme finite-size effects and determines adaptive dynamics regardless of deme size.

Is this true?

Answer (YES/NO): NO